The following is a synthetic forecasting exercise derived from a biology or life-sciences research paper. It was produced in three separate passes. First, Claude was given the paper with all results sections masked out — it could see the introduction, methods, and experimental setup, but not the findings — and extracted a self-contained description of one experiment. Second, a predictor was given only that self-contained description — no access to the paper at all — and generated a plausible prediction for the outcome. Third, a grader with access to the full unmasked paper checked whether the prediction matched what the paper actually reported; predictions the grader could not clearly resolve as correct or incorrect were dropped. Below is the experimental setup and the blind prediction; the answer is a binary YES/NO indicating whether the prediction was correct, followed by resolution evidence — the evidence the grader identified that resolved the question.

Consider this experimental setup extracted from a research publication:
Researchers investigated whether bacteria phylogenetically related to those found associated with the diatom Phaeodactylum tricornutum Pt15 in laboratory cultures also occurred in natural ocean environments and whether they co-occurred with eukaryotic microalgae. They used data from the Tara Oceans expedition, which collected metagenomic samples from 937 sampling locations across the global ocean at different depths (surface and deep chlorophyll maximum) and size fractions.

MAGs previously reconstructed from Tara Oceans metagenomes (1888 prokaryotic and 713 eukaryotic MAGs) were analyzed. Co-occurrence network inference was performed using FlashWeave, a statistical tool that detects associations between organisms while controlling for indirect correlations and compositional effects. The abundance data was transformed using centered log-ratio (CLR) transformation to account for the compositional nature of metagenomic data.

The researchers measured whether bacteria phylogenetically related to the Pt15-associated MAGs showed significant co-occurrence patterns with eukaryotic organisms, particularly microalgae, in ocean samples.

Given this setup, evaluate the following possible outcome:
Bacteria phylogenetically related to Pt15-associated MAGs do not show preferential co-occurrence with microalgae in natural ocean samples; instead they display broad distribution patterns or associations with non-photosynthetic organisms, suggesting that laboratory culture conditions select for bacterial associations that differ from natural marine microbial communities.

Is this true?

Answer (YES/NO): NO